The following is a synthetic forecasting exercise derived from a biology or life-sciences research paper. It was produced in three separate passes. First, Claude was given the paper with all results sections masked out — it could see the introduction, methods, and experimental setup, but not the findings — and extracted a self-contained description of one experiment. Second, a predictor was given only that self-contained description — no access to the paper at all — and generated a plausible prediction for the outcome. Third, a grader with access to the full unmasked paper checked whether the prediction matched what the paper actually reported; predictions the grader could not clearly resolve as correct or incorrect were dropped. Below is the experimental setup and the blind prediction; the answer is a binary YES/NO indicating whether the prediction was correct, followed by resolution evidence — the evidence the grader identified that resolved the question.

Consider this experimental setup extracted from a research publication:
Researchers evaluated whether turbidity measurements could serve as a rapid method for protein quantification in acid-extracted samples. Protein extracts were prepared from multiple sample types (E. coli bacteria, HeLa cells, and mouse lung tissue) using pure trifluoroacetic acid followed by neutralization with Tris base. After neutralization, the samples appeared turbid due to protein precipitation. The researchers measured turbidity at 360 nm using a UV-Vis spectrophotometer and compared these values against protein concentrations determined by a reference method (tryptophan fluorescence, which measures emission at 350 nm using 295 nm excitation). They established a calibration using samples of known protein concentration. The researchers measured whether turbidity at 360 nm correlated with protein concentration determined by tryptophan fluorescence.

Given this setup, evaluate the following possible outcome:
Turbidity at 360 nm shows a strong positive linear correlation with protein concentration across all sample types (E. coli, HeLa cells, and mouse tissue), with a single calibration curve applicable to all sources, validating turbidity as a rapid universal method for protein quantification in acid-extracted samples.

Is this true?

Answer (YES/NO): YES